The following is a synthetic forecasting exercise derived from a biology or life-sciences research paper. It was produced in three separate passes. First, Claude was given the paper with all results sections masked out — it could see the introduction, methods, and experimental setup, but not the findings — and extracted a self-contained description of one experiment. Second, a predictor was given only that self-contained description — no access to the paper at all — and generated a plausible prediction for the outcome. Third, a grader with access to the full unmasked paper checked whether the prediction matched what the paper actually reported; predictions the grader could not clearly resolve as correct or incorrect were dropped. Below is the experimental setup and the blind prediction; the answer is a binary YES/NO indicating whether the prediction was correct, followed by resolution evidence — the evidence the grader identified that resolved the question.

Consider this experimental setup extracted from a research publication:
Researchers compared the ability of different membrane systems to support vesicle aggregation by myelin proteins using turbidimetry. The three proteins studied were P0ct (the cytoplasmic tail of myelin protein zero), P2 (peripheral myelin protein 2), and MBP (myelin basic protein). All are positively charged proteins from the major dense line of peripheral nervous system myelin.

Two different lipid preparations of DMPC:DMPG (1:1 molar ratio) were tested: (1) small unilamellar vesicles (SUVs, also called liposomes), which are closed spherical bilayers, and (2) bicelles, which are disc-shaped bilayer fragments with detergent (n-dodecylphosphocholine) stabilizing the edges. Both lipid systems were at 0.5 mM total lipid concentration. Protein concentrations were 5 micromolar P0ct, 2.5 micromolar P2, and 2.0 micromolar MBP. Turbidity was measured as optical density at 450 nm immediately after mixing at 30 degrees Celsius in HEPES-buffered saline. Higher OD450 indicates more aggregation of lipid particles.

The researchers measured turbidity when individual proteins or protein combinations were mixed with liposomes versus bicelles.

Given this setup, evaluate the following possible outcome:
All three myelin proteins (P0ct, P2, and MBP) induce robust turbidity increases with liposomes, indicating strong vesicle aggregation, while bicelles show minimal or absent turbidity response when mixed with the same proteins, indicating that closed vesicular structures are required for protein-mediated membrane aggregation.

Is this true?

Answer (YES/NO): NO